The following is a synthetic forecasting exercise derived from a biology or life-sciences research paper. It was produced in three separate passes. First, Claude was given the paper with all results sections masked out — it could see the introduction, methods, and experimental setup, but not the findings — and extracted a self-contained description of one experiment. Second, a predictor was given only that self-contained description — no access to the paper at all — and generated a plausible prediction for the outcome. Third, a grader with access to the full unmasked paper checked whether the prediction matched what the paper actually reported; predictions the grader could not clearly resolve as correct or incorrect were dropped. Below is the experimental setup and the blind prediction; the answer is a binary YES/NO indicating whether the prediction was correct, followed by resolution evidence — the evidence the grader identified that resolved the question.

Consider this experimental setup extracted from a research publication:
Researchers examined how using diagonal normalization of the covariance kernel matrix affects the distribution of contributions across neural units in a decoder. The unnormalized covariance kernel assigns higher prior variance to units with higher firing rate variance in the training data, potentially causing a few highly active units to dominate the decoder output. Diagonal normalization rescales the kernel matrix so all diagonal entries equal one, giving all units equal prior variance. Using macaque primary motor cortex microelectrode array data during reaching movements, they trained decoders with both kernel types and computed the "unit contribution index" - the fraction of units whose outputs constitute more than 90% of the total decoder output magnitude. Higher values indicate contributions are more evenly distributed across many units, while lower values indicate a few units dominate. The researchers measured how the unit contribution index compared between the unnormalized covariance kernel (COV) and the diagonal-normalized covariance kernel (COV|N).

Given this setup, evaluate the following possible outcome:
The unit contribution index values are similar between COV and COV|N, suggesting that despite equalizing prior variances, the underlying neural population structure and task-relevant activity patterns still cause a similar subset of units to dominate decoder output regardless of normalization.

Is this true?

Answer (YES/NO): NO